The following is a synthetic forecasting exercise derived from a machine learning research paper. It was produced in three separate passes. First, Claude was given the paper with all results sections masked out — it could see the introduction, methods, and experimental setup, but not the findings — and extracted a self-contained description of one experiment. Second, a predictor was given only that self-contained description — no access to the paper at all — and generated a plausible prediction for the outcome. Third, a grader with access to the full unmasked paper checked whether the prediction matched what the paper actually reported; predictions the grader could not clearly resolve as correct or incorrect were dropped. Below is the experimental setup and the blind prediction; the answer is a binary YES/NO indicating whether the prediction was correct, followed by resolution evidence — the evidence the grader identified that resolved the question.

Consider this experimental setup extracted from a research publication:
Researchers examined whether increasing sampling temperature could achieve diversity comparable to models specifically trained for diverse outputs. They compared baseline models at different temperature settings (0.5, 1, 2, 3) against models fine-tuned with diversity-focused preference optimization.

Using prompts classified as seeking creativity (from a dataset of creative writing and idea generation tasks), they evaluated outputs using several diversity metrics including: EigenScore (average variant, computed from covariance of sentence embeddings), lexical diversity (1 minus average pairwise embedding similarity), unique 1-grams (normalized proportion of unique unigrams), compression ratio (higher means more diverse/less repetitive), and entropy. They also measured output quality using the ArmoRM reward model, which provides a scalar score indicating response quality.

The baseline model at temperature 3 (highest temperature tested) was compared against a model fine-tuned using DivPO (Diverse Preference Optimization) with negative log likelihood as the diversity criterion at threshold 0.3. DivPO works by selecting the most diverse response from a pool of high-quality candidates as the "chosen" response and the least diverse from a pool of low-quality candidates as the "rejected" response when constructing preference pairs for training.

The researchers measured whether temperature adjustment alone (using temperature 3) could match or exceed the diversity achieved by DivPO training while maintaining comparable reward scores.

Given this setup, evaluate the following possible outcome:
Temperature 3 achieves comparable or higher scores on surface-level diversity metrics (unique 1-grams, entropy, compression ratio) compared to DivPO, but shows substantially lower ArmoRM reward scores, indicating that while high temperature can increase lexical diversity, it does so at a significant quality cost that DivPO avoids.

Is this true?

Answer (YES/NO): YES